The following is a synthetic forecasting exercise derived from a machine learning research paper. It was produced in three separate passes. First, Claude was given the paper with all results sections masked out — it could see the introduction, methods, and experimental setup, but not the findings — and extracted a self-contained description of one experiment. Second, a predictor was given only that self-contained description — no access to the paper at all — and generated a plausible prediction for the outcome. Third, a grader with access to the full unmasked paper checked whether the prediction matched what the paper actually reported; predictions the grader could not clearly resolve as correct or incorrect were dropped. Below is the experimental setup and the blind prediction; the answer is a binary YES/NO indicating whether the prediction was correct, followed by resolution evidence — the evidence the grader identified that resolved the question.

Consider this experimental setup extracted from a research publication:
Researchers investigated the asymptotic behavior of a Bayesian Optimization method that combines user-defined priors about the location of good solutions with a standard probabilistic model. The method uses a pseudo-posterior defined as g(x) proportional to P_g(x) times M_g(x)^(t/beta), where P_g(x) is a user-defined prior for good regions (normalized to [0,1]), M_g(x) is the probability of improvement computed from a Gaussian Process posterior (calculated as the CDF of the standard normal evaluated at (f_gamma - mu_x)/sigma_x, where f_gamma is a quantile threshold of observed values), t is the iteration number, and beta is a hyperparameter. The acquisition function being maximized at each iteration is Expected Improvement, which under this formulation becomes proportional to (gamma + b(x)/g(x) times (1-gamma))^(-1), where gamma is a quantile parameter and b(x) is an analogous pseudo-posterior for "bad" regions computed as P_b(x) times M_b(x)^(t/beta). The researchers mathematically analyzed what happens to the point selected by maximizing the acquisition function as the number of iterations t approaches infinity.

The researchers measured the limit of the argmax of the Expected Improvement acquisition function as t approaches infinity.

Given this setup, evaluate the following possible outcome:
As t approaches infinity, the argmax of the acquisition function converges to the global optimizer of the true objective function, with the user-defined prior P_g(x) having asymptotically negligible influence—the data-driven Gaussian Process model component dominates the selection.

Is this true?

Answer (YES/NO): NO